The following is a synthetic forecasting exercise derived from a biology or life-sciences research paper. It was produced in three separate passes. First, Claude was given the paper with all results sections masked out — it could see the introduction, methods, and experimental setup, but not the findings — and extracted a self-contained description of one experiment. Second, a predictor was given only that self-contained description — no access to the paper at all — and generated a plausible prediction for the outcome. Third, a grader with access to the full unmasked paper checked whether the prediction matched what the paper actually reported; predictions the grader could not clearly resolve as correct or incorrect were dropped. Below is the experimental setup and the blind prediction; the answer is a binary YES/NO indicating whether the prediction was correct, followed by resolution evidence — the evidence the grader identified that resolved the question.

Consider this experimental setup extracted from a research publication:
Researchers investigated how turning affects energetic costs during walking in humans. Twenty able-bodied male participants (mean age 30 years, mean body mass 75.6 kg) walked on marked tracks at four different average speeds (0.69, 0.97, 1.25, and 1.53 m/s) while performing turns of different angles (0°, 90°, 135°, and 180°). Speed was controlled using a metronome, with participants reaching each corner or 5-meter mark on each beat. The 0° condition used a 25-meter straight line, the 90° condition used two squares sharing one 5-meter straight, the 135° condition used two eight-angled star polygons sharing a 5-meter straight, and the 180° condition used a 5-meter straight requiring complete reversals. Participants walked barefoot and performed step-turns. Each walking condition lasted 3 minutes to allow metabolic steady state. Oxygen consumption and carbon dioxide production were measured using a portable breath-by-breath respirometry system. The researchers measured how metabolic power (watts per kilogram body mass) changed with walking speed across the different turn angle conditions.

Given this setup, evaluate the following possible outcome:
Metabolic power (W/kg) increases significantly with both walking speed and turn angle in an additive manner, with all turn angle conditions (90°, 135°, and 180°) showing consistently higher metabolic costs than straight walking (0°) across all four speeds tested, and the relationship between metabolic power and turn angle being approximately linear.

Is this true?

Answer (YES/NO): NO